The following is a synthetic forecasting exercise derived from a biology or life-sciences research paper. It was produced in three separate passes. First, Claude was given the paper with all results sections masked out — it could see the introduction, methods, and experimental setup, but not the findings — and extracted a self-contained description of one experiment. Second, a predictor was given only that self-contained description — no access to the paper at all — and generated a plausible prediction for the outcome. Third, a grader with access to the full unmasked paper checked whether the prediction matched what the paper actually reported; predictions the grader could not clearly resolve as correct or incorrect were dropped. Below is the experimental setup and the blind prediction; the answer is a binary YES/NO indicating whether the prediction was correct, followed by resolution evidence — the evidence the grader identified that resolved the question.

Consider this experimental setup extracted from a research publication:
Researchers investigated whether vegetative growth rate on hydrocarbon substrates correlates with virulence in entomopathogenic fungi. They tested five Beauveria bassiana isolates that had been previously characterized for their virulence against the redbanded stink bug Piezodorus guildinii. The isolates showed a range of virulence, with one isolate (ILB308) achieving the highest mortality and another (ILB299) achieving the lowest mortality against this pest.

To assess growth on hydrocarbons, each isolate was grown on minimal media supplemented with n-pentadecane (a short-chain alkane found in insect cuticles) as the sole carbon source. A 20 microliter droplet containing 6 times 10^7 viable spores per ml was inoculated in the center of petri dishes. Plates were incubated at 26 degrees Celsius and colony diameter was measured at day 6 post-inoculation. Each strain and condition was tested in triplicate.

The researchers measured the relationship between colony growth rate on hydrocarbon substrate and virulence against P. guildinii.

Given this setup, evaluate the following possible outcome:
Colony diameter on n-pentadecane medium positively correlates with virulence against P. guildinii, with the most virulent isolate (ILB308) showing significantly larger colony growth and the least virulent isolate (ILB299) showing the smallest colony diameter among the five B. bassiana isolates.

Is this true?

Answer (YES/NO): NO